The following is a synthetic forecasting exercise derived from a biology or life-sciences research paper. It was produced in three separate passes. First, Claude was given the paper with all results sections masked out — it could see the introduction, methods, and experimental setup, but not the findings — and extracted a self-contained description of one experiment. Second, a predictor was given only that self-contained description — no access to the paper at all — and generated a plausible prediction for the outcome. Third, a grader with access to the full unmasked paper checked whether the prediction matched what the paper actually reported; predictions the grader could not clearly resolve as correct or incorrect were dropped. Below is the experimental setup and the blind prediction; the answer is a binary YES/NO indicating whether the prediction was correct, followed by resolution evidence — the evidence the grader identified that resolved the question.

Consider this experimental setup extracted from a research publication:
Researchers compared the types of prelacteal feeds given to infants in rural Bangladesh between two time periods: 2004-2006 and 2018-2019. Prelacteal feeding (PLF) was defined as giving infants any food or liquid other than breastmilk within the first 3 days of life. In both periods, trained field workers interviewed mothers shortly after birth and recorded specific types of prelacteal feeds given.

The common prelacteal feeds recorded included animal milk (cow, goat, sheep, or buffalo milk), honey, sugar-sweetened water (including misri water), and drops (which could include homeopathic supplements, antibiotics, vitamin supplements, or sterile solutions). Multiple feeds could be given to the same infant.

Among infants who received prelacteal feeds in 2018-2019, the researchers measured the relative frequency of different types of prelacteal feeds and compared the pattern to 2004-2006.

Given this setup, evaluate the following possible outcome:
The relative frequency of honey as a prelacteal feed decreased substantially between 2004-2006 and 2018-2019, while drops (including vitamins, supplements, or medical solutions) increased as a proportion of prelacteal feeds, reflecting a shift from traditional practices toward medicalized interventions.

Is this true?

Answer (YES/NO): NO